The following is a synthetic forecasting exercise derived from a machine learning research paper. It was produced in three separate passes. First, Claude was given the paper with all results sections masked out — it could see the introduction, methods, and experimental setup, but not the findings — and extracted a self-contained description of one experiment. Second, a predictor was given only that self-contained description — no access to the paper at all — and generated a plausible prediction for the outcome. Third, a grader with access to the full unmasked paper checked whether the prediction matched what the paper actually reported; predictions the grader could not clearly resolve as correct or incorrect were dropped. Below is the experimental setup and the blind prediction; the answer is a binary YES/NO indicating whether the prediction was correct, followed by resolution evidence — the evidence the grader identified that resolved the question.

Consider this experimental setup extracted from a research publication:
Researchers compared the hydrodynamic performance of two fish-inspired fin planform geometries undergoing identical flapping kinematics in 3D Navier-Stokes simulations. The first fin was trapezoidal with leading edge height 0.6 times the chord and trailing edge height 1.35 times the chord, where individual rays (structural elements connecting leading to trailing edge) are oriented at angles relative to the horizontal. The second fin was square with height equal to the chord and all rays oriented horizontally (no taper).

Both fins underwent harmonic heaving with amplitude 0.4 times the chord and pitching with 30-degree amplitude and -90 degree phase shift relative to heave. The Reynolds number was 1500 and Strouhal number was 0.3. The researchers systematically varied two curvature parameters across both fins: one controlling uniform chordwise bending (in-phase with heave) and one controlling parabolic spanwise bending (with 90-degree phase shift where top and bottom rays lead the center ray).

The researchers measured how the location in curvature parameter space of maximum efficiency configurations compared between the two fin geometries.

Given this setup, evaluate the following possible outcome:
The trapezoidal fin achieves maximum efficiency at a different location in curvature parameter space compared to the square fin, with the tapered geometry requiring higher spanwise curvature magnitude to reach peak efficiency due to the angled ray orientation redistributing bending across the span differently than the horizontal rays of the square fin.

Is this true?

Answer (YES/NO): NO